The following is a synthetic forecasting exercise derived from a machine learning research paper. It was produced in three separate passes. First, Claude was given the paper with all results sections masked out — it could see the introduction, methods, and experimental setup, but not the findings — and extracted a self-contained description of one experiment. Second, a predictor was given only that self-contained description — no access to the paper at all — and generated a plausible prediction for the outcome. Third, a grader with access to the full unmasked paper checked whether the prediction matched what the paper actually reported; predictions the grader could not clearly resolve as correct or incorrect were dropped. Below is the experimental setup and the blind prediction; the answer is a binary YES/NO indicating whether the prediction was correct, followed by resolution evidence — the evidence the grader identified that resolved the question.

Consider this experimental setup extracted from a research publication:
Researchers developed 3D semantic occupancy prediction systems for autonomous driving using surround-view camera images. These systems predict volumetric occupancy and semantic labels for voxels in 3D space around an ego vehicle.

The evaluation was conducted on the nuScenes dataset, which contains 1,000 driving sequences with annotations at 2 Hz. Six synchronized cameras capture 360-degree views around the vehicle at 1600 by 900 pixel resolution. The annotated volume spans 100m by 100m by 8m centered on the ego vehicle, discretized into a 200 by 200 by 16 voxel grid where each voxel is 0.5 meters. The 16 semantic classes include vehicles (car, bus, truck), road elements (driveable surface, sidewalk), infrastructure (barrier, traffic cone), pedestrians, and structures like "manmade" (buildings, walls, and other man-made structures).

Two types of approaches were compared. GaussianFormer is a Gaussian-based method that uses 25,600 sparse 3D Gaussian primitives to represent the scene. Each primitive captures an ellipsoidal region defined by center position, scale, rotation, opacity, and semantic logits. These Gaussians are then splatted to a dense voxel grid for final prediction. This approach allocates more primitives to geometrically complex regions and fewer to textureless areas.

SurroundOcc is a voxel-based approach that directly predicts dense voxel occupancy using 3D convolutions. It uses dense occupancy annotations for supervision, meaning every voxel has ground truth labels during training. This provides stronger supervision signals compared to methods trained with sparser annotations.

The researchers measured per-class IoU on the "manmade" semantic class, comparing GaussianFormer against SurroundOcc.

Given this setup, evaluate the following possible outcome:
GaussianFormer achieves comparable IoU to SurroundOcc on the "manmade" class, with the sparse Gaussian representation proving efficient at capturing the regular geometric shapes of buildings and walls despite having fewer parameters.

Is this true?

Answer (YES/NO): NO